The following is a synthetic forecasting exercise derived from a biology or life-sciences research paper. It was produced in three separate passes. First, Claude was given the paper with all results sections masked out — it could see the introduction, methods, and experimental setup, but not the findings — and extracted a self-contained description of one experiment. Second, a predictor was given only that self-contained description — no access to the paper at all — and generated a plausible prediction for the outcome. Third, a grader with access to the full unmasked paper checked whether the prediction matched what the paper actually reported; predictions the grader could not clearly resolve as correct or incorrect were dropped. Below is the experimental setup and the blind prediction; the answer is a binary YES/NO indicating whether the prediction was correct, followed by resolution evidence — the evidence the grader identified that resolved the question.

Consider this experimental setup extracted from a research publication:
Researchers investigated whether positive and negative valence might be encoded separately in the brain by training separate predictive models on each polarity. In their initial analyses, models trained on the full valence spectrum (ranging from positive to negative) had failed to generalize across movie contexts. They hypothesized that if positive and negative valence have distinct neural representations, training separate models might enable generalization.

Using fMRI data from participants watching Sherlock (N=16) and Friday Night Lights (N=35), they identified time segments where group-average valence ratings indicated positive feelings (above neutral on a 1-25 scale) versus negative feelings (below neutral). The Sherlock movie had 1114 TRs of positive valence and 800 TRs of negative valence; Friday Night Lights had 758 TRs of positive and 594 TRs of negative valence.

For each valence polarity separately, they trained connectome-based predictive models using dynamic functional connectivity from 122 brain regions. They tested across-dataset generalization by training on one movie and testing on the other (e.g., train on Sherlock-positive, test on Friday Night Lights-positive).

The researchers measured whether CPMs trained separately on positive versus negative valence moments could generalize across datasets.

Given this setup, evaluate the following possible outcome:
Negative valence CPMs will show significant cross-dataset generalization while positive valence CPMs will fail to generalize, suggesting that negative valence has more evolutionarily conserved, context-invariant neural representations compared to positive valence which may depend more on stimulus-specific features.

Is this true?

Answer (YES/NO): NO